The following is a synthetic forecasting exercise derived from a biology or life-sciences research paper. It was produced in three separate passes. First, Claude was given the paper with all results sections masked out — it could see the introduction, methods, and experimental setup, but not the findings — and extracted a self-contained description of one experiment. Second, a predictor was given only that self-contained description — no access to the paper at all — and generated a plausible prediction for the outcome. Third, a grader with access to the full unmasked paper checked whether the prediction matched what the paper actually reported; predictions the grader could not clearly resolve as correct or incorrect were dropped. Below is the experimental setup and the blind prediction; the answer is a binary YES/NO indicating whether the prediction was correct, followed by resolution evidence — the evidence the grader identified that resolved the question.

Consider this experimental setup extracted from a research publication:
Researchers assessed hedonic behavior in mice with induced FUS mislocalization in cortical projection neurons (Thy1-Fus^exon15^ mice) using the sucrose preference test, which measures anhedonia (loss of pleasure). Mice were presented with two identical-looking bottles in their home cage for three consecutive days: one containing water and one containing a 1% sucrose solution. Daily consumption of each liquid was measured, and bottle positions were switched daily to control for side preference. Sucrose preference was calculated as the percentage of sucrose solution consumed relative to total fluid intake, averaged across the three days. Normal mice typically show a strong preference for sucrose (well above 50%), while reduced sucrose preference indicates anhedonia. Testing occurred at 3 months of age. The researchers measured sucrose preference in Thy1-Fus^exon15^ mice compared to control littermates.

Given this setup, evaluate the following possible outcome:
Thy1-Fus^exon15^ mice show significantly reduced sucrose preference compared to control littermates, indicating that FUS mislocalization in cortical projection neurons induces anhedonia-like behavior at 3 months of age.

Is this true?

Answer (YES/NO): NO